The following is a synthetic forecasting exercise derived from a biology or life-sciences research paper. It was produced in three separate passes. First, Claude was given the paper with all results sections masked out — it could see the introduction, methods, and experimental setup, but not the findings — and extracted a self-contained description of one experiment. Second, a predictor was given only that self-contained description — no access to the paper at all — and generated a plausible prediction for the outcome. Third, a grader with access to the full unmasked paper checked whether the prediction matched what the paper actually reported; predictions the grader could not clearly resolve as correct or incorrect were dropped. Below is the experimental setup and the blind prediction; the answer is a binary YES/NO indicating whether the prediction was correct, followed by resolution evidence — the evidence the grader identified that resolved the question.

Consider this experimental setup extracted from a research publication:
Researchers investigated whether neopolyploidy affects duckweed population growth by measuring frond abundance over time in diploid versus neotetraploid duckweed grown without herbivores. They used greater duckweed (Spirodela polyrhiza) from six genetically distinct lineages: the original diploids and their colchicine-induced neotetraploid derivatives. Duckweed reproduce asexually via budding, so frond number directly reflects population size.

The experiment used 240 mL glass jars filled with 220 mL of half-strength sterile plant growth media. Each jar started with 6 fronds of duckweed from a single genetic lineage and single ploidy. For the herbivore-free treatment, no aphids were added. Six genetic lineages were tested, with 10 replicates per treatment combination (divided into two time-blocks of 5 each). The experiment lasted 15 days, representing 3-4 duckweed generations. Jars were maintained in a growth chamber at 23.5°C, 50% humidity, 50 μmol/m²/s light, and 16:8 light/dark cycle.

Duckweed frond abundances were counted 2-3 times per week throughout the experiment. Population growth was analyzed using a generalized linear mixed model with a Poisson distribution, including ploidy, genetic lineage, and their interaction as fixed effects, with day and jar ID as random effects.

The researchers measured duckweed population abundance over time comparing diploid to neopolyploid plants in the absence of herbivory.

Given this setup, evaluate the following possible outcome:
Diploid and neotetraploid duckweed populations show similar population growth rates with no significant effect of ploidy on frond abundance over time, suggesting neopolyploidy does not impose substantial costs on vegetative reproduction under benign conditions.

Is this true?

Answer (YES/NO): NO